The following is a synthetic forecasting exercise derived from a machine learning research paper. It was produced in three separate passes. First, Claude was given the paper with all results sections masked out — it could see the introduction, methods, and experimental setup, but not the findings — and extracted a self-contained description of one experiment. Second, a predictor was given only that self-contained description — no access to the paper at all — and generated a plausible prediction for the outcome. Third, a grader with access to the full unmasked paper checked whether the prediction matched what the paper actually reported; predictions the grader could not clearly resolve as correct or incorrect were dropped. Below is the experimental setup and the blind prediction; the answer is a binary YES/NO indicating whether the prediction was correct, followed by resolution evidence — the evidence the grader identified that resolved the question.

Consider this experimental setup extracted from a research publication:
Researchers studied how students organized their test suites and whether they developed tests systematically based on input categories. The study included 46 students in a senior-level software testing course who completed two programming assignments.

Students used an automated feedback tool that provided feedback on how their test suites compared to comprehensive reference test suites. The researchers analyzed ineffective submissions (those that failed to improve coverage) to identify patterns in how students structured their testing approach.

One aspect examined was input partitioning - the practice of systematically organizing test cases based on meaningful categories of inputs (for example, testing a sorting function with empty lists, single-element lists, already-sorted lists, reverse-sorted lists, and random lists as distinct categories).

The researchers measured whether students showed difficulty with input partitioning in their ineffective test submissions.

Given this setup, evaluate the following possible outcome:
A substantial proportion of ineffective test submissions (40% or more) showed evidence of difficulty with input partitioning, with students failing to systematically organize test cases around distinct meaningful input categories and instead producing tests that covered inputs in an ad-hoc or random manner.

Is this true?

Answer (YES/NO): NO